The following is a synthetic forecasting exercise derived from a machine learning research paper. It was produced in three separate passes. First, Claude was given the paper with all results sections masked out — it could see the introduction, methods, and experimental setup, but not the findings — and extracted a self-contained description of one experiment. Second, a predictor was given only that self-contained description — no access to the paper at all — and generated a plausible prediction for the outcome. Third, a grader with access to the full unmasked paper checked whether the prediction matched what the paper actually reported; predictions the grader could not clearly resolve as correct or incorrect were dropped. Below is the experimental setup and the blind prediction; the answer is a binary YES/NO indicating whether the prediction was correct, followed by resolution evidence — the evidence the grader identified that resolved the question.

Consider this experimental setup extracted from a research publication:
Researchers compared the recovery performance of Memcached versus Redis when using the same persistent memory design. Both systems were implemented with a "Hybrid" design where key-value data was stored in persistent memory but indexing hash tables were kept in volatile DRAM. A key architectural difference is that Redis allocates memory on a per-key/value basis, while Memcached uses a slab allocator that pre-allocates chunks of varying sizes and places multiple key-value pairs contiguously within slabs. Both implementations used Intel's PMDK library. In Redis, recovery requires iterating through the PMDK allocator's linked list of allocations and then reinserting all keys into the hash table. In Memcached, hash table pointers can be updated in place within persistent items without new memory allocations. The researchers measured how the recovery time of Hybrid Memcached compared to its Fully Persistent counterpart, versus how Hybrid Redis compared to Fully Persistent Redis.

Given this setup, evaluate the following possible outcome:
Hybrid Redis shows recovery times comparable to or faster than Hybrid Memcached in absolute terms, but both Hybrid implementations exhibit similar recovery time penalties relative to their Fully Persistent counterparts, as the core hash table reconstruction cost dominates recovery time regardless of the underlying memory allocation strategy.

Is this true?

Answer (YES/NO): NO